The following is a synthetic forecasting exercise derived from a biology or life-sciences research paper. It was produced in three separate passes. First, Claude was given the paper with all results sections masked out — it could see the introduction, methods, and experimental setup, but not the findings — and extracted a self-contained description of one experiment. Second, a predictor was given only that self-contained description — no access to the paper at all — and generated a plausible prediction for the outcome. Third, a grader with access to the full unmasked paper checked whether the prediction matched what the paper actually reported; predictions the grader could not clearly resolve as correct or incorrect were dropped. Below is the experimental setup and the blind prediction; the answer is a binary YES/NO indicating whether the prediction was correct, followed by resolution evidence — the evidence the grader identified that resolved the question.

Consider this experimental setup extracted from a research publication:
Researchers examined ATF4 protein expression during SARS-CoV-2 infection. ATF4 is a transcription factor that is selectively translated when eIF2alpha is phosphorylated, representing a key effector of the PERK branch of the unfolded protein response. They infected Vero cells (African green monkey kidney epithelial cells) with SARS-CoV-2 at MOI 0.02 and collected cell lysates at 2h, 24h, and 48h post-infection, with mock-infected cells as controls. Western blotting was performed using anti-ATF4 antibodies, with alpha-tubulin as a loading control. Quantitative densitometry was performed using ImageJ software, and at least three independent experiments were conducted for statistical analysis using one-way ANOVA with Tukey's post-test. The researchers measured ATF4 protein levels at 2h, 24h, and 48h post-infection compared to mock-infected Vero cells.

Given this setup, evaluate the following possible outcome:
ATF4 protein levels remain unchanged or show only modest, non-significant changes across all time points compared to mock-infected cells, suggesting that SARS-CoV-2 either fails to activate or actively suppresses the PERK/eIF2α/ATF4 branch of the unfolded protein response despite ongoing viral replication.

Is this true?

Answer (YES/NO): NO